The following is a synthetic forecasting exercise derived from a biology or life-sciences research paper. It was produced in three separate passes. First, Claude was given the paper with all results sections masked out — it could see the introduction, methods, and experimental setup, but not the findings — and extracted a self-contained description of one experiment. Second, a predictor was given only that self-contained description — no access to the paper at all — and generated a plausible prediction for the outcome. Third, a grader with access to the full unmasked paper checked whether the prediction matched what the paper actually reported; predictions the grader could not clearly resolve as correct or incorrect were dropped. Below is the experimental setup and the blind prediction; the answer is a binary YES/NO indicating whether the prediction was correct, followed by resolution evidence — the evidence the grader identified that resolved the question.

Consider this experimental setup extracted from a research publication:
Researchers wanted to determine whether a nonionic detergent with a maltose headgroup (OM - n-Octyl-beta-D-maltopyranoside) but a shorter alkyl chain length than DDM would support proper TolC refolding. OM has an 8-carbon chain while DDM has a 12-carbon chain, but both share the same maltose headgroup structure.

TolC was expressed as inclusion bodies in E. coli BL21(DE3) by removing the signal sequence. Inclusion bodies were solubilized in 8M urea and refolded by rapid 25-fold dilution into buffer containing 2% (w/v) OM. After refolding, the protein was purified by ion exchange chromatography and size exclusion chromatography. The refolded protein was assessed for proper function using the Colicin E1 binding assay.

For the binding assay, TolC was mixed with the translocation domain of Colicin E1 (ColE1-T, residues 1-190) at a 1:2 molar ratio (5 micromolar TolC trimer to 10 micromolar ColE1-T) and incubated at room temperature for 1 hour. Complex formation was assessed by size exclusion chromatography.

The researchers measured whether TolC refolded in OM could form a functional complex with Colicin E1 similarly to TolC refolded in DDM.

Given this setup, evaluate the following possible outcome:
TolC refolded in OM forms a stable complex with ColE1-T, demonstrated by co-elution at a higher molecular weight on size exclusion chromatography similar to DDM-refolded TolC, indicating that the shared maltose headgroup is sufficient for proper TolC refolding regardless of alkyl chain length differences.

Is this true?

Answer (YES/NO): YES